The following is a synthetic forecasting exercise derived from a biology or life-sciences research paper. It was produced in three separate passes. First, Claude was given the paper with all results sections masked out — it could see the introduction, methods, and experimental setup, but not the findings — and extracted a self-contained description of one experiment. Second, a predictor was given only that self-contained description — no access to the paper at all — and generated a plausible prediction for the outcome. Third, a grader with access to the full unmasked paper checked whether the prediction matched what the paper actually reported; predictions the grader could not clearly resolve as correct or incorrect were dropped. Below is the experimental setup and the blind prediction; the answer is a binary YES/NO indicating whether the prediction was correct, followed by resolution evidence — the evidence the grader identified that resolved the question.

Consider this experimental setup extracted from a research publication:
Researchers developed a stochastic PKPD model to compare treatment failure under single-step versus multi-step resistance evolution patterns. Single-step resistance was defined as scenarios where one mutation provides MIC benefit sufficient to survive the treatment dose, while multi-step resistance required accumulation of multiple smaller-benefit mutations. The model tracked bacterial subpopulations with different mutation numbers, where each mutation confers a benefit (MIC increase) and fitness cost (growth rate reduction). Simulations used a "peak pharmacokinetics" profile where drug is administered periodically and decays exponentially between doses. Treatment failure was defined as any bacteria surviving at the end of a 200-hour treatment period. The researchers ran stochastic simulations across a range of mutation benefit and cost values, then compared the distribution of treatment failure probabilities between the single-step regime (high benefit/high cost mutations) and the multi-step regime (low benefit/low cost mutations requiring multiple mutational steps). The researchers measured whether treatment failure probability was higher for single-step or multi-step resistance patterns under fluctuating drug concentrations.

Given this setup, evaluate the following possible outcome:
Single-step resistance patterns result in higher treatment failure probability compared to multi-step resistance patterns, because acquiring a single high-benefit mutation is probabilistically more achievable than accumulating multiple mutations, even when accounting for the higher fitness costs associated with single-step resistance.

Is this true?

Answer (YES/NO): YES